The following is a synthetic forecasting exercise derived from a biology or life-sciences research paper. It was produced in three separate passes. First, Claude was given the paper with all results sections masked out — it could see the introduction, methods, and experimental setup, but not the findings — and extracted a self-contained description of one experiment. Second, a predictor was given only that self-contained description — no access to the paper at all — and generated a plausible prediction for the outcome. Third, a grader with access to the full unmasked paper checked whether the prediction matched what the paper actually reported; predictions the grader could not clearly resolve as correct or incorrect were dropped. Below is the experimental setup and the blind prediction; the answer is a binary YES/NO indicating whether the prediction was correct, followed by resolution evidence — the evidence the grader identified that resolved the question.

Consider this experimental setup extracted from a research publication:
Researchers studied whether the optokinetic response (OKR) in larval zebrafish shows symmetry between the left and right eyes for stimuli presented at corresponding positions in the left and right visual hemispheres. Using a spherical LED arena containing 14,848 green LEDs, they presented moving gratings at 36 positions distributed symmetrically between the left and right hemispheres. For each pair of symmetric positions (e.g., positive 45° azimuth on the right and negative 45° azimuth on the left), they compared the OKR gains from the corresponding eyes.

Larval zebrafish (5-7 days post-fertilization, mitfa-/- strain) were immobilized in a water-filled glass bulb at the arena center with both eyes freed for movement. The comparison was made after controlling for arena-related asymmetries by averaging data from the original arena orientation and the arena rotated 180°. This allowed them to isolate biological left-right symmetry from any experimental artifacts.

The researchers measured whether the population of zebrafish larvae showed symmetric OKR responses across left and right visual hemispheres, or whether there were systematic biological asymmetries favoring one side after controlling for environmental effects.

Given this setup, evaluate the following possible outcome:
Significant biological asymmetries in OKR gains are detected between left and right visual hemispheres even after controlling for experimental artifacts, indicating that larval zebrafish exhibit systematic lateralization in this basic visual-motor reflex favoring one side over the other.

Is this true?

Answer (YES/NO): NO